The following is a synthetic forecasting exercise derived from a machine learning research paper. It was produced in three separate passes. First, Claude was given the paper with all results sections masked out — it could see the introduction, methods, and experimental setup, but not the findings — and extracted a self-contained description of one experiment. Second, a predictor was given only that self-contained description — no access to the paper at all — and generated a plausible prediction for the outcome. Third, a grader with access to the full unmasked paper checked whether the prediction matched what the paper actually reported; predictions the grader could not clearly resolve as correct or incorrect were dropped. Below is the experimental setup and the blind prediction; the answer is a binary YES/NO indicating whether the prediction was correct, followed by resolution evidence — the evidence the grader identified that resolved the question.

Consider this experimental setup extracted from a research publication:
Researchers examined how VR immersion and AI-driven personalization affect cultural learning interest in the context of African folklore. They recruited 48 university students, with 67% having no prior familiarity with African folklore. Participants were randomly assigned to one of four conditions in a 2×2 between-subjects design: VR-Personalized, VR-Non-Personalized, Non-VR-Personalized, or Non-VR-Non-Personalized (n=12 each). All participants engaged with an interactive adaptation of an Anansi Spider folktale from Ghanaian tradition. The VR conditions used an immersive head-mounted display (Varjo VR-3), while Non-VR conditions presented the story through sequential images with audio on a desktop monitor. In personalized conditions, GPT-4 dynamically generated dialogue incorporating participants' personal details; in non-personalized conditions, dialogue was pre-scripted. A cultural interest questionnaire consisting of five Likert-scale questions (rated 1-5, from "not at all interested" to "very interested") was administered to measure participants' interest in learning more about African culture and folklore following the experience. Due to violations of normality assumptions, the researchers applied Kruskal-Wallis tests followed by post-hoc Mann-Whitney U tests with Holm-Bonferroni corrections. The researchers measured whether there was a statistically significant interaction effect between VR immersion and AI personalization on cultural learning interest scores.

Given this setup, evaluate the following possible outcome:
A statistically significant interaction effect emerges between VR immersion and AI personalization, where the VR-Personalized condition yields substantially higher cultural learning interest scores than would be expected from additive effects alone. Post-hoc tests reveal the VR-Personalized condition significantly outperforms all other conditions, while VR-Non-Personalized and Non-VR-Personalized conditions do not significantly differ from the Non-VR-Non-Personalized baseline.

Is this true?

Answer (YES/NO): NO